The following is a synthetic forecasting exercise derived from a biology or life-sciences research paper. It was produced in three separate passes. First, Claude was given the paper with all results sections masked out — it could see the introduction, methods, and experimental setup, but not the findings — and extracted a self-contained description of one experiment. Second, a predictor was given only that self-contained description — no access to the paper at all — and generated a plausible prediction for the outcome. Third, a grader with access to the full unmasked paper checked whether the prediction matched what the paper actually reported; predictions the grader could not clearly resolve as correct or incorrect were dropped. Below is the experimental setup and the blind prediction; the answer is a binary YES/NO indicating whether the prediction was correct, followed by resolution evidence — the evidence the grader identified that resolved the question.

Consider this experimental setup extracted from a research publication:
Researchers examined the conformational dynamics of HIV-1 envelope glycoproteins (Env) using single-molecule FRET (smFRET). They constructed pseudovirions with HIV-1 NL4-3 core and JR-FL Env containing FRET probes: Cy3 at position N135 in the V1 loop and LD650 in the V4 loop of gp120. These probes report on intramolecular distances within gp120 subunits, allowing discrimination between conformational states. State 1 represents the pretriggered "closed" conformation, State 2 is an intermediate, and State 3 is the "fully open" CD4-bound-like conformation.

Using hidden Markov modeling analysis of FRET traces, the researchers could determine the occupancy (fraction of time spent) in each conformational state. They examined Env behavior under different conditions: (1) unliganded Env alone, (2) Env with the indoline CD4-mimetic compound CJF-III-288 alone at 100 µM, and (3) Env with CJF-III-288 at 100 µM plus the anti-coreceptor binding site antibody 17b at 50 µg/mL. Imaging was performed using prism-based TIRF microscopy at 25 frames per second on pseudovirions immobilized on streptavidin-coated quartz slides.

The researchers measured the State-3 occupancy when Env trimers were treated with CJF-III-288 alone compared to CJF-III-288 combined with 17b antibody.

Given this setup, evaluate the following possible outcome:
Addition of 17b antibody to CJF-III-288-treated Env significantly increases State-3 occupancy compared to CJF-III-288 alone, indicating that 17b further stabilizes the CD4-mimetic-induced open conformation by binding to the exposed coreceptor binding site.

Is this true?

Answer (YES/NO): YES